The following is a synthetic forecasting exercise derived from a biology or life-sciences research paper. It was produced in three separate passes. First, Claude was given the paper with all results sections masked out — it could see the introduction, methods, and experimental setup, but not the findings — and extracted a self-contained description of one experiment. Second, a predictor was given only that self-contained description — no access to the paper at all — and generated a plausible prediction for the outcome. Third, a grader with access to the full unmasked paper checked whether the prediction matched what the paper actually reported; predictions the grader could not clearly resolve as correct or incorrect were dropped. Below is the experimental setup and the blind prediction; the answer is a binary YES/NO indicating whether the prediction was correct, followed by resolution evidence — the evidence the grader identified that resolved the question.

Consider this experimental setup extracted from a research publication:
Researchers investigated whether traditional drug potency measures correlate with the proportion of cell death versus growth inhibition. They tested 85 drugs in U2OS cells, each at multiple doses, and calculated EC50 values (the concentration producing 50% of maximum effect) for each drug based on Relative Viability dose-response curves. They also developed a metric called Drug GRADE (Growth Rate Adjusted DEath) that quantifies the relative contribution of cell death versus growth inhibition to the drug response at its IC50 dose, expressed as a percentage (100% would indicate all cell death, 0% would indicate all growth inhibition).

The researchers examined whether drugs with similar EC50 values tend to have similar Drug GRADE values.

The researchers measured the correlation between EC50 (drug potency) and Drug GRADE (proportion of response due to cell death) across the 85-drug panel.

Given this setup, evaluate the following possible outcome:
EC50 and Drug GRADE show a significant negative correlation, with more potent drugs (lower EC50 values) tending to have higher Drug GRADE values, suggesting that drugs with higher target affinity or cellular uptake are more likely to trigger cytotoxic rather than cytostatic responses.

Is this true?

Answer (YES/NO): NO